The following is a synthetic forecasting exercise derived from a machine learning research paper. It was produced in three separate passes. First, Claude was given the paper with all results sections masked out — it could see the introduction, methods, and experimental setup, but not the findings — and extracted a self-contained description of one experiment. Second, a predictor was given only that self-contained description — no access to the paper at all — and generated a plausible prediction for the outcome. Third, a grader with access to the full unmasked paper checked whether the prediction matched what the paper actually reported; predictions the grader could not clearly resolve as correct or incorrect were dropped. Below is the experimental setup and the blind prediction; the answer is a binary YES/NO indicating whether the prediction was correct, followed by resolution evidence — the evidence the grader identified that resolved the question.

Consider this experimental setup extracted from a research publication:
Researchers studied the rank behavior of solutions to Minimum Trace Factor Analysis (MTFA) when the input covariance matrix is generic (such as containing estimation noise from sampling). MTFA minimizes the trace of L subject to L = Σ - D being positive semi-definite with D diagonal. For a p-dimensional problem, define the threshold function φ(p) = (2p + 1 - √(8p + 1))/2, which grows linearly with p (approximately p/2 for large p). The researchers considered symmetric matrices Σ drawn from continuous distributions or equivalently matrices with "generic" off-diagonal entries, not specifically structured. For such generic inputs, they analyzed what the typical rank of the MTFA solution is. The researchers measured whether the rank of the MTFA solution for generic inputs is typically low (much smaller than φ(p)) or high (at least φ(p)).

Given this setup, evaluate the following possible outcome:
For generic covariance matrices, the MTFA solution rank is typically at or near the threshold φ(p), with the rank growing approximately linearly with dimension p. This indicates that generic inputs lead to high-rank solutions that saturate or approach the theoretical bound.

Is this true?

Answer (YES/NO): YES